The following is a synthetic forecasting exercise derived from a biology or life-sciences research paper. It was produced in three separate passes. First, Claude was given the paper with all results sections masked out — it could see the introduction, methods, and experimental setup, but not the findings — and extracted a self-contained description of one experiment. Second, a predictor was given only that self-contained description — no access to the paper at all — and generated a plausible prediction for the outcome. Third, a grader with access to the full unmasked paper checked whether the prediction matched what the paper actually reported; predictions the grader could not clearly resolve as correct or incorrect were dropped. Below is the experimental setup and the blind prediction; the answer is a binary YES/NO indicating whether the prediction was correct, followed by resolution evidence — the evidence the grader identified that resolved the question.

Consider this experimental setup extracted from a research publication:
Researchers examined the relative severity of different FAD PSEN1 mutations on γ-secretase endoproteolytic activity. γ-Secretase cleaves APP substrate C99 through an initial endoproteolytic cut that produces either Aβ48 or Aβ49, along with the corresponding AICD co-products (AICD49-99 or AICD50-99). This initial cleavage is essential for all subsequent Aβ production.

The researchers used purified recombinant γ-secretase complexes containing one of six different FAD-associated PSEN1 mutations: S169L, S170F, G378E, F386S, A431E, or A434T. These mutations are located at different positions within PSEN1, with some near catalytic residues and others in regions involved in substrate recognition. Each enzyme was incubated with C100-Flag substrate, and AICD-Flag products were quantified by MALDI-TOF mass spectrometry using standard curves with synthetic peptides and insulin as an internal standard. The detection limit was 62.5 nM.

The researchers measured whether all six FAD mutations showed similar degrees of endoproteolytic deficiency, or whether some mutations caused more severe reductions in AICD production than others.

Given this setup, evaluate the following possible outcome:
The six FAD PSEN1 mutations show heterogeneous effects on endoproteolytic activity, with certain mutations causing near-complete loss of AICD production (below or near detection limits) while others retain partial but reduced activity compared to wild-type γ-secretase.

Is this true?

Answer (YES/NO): NO